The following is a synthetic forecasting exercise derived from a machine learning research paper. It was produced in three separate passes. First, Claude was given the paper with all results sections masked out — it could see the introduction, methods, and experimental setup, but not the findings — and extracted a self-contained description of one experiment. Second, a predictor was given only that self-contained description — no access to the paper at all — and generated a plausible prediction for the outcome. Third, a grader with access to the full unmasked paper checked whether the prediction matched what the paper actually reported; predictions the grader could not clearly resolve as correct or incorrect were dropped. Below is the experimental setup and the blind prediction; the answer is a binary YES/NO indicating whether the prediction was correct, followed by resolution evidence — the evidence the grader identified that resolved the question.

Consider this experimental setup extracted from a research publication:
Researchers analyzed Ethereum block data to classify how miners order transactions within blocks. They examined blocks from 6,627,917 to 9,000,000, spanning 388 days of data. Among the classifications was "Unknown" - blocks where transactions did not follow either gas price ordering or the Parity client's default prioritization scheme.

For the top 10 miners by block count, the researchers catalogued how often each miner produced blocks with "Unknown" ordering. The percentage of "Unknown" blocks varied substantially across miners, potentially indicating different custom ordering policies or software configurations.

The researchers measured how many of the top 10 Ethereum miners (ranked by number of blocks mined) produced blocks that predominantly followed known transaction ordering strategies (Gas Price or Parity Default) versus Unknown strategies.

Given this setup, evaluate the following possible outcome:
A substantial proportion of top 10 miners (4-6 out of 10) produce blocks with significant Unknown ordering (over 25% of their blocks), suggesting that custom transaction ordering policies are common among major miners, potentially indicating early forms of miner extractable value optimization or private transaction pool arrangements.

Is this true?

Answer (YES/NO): NO